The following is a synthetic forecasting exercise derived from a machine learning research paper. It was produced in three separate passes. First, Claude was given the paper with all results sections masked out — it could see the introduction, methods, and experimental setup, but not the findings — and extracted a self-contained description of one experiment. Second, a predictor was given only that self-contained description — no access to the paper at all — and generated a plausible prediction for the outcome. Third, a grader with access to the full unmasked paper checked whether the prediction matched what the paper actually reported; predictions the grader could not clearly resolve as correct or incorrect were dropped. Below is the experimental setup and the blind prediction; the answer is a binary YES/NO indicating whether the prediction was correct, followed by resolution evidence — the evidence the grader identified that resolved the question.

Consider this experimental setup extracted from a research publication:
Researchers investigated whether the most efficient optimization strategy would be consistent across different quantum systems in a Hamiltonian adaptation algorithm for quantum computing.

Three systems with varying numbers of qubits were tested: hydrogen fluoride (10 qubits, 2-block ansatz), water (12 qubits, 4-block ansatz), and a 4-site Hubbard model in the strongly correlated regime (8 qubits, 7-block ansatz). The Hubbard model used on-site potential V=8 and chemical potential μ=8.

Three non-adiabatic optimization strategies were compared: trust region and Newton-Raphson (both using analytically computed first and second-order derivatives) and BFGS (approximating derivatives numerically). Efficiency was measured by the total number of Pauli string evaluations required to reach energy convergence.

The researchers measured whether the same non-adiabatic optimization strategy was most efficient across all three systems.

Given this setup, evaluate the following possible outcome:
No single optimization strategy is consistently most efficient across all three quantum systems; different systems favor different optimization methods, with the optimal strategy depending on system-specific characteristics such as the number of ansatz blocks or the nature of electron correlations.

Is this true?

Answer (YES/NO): YES